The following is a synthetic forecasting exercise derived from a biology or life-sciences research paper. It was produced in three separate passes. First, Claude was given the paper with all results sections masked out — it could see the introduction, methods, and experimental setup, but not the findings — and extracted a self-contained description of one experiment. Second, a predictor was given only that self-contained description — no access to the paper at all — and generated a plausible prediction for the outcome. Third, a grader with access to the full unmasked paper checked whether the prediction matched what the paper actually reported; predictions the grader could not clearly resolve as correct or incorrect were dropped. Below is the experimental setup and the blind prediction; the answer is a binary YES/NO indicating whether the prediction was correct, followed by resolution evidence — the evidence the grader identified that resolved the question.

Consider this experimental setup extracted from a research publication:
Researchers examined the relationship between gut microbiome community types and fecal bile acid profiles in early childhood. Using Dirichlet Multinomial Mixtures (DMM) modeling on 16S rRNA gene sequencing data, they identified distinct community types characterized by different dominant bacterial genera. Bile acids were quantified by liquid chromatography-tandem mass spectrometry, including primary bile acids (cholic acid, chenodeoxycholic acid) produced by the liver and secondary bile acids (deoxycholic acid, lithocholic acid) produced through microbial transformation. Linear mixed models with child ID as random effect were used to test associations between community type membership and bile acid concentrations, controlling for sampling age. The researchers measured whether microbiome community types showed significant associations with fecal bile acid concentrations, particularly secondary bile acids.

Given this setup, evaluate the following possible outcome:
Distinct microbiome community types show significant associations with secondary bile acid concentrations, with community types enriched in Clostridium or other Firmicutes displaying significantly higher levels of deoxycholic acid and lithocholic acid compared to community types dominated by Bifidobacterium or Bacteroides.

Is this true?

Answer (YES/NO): NO